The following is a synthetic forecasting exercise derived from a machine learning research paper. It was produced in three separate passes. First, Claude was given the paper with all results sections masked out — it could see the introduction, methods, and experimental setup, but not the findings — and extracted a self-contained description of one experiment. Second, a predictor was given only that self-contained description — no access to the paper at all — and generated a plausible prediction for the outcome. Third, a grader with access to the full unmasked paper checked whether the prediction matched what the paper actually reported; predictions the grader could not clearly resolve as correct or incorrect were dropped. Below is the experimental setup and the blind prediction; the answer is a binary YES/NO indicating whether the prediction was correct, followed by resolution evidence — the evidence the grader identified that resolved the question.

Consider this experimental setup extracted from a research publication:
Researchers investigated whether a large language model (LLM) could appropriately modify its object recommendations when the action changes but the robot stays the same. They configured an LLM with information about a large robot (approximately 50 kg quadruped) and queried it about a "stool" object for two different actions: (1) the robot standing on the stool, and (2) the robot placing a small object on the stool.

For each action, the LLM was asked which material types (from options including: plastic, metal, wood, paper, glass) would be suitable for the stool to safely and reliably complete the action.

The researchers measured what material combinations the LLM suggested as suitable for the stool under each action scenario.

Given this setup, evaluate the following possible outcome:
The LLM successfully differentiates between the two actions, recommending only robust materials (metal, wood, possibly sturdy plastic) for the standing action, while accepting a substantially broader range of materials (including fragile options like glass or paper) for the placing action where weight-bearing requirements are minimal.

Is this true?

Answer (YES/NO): NO